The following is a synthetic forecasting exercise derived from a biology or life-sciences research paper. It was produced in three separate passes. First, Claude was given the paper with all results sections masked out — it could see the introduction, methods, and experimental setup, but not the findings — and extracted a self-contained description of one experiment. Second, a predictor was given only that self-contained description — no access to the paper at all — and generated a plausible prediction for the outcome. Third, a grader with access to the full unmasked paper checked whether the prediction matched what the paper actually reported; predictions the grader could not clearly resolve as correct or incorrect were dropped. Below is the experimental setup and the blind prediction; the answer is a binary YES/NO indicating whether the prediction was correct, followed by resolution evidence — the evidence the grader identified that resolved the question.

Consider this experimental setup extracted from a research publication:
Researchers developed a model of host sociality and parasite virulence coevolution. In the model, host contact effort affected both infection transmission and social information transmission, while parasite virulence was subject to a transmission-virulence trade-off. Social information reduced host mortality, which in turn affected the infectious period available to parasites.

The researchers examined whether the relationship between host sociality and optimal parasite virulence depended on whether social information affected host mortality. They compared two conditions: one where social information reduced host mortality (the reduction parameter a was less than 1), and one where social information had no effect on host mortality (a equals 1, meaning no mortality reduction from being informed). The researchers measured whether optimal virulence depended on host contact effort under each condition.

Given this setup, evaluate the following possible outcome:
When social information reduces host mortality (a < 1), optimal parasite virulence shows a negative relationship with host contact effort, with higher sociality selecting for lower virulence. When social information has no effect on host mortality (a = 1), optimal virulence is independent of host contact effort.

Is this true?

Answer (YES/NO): YES